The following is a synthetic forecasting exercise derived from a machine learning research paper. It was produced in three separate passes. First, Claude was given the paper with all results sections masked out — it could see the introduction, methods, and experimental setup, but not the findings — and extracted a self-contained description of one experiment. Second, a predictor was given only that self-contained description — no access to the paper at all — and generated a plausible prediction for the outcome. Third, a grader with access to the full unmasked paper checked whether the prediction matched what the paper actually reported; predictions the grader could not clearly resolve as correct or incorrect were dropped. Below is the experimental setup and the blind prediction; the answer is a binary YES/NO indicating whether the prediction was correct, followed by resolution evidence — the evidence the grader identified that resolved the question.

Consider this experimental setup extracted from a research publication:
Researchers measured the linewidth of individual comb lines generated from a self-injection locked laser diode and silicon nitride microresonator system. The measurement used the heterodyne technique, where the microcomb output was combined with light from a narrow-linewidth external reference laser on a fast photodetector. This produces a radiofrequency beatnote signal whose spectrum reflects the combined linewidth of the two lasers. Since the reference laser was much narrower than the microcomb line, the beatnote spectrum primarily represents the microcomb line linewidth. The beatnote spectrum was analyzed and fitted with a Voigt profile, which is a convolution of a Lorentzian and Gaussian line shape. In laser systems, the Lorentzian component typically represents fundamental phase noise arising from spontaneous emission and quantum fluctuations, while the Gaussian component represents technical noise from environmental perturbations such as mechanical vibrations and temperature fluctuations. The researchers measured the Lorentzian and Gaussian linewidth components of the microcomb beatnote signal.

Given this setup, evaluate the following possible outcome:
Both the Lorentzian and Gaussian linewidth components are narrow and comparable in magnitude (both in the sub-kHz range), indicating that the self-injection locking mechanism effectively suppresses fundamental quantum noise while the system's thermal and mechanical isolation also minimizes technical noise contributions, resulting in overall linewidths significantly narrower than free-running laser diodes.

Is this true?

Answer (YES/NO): NO